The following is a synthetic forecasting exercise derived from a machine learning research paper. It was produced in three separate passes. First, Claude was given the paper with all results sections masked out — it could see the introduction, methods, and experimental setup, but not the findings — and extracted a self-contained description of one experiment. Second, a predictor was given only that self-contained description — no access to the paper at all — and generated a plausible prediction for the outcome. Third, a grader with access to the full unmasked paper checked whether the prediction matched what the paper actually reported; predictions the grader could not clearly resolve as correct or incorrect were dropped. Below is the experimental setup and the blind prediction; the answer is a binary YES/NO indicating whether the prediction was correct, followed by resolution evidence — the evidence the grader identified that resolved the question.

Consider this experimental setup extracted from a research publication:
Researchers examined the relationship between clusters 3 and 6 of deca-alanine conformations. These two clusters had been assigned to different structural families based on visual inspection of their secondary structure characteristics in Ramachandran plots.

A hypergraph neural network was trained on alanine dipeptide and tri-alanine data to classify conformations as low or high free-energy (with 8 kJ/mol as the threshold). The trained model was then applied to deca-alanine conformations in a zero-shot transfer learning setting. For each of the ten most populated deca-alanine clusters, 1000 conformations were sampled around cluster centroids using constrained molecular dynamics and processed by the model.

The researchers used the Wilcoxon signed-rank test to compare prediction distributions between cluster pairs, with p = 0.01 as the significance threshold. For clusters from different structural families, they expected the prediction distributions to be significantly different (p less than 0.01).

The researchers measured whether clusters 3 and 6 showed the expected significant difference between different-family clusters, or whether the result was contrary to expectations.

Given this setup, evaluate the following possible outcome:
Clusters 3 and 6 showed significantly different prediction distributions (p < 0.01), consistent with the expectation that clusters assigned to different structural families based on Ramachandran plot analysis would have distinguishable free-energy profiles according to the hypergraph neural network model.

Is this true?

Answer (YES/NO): NO